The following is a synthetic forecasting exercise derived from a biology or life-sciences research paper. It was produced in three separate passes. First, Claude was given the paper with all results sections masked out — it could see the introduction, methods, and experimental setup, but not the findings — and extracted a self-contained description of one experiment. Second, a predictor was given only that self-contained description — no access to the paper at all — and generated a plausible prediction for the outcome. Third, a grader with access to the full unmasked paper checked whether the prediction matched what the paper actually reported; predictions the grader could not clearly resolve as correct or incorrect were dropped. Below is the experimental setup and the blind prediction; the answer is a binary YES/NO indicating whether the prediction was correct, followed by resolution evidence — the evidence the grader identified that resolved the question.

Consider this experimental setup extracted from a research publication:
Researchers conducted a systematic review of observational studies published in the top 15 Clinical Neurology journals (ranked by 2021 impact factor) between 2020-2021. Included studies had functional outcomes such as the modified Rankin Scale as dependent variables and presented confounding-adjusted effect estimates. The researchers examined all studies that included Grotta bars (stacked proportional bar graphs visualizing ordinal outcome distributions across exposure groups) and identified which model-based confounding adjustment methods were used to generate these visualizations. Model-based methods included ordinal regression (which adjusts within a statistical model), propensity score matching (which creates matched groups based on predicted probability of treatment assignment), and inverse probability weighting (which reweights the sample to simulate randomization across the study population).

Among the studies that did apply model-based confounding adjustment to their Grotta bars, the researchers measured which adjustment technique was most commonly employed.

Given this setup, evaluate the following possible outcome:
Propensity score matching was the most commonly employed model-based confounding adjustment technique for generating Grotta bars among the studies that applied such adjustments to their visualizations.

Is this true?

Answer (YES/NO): YES